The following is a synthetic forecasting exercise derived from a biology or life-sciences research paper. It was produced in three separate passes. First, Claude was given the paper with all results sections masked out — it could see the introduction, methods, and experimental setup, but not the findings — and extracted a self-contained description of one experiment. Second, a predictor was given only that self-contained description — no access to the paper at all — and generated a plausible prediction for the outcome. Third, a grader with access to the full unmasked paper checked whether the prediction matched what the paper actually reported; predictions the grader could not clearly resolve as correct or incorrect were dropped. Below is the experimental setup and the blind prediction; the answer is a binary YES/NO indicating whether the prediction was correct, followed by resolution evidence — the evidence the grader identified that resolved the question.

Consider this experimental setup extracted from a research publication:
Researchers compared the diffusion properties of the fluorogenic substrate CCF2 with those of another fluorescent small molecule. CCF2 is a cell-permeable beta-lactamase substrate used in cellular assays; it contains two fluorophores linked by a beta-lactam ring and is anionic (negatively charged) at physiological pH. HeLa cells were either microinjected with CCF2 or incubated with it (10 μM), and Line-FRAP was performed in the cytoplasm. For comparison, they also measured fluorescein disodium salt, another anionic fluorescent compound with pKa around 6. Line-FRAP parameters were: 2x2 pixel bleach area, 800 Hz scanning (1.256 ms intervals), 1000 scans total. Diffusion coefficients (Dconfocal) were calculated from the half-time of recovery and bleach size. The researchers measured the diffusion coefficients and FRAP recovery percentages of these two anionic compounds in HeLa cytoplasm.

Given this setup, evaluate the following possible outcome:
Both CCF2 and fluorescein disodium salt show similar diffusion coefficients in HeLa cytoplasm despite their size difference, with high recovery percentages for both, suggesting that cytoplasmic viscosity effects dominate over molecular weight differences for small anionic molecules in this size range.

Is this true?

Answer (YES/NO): NO